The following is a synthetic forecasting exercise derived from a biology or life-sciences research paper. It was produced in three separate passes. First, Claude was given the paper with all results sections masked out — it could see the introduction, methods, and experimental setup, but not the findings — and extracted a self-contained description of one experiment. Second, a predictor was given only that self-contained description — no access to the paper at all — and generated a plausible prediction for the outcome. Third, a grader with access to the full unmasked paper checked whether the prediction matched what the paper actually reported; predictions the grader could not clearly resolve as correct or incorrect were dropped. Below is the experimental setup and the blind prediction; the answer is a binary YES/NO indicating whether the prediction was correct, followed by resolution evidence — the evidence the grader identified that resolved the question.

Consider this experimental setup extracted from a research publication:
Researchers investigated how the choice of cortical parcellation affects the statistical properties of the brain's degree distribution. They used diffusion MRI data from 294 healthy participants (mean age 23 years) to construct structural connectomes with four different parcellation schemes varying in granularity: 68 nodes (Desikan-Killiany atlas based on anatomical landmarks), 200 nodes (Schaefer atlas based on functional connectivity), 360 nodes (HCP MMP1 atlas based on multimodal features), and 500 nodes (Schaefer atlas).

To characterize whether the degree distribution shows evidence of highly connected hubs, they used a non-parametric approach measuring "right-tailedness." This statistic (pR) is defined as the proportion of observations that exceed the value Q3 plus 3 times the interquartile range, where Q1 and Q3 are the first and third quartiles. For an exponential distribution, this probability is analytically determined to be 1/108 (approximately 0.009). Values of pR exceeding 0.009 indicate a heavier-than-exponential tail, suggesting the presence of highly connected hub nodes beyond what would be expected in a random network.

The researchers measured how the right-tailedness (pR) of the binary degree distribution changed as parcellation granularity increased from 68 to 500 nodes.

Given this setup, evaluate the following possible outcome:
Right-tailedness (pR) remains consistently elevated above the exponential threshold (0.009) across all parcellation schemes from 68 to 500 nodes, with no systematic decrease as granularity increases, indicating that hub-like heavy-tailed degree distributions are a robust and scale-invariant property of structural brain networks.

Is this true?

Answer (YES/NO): NO